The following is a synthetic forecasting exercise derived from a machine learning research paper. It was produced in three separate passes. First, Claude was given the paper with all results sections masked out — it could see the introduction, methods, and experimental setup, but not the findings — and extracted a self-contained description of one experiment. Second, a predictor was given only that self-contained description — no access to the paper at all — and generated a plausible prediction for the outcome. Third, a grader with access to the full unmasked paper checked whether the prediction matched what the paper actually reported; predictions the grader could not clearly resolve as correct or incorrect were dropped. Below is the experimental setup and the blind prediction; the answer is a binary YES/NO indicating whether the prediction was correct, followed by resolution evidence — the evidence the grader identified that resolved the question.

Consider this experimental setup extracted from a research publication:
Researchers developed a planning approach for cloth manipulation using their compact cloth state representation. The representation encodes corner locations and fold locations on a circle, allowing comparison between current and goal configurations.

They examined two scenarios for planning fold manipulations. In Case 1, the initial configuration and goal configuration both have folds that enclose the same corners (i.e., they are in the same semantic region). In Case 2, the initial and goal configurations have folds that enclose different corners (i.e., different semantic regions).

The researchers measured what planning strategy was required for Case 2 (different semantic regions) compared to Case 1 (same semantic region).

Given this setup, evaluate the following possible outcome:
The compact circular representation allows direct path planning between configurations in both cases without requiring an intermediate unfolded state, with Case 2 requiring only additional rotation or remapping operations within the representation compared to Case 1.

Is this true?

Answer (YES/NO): NO